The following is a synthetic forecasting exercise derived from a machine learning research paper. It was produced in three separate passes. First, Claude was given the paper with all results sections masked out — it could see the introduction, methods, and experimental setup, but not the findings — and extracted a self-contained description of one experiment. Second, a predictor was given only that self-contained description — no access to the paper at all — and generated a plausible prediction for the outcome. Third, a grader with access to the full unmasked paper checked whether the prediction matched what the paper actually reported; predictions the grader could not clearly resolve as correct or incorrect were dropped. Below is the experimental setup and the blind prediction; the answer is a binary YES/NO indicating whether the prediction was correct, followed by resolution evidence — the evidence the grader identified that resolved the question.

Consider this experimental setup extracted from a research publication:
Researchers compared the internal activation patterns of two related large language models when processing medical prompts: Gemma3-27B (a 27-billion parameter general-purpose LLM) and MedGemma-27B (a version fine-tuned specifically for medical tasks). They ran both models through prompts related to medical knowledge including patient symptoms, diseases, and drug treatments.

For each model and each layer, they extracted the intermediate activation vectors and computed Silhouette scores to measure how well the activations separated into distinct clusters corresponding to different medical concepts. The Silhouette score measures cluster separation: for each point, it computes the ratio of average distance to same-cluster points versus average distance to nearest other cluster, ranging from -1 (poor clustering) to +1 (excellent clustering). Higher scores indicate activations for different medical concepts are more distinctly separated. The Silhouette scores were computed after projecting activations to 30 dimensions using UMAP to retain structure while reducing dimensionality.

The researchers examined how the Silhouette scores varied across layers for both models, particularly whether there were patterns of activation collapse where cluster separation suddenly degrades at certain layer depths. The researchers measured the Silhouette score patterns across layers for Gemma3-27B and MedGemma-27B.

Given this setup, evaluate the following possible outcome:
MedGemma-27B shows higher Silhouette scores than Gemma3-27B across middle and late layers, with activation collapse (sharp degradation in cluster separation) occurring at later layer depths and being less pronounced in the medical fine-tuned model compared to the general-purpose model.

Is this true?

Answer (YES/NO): NO